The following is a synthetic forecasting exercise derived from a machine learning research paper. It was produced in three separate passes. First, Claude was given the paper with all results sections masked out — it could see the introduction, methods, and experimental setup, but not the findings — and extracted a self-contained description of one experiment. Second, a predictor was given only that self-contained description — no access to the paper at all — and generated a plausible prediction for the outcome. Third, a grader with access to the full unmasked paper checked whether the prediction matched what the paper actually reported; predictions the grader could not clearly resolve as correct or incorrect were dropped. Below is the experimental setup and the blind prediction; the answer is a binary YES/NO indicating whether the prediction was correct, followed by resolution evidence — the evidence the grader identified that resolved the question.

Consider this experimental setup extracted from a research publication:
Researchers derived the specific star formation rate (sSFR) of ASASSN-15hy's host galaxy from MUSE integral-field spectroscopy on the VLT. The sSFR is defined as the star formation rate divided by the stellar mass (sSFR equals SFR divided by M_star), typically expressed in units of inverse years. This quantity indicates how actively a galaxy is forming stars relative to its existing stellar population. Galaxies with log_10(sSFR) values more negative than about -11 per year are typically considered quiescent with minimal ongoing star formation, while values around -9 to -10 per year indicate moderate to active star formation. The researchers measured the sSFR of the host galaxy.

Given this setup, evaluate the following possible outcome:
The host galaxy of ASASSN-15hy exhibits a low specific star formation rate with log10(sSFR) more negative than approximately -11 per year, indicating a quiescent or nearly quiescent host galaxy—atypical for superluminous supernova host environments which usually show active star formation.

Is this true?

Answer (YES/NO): NO